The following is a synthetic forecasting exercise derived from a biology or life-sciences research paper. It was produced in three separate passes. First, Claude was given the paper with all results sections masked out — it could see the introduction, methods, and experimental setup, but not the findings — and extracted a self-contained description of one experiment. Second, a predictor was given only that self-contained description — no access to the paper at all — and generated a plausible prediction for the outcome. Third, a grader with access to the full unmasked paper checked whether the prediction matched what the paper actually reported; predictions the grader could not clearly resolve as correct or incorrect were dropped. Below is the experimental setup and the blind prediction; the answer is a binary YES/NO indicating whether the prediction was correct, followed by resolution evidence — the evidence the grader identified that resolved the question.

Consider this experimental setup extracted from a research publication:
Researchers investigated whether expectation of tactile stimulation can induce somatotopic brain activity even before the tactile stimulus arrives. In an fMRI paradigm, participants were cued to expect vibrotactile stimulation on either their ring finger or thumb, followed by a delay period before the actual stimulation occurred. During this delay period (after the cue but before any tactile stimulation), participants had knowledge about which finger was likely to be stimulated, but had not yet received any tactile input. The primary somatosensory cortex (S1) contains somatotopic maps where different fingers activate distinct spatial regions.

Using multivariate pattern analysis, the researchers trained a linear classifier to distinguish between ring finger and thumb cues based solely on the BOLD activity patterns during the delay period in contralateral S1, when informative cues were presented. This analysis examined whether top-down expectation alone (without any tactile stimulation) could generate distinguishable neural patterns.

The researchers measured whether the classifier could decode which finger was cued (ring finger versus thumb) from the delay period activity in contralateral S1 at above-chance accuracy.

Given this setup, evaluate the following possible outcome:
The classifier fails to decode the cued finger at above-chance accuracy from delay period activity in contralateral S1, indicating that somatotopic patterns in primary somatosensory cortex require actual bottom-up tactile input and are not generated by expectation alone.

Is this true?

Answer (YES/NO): NO